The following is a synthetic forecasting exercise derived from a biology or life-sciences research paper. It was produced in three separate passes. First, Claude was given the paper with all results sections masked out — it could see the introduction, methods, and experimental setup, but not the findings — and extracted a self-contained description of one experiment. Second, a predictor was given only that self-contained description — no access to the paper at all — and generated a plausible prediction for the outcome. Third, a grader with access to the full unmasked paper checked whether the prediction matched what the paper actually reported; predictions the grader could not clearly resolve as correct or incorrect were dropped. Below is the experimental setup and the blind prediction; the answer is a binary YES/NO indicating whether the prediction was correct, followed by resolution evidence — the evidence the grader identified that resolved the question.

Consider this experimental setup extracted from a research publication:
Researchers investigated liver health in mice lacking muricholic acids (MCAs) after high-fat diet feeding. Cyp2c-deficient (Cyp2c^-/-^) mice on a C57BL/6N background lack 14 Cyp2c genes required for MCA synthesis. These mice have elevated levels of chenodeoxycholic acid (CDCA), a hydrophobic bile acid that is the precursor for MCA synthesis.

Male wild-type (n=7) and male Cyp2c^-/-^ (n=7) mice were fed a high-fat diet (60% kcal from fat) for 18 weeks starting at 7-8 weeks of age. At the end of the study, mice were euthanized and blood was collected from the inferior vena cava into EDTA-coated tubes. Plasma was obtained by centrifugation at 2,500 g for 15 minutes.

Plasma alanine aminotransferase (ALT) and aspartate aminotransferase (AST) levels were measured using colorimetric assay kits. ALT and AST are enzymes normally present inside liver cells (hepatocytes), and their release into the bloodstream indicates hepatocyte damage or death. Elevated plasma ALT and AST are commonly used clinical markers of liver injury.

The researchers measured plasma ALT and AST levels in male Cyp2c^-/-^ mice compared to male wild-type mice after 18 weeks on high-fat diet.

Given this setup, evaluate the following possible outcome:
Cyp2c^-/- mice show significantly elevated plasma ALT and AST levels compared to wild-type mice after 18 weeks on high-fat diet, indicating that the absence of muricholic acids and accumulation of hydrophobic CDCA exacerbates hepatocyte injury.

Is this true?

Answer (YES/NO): NO